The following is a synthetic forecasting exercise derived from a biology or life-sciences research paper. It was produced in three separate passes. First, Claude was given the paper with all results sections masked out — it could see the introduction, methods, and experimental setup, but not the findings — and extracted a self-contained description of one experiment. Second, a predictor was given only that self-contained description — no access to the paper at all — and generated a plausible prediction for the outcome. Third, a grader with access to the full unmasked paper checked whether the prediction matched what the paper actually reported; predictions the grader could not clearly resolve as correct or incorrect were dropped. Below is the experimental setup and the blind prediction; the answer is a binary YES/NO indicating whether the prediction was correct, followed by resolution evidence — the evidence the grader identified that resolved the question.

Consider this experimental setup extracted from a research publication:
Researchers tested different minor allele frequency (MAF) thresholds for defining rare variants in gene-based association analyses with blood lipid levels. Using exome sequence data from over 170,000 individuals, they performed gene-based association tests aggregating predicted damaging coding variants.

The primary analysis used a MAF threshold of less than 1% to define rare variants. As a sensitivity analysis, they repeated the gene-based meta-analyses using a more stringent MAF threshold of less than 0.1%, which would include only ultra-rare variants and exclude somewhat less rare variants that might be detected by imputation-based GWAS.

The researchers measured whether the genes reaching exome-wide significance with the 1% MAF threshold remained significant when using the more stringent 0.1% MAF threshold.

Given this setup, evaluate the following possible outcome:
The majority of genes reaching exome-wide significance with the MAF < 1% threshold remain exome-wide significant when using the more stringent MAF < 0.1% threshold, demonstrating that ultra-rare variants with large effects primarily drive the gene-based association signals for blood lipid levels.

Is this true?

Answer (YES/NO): YES